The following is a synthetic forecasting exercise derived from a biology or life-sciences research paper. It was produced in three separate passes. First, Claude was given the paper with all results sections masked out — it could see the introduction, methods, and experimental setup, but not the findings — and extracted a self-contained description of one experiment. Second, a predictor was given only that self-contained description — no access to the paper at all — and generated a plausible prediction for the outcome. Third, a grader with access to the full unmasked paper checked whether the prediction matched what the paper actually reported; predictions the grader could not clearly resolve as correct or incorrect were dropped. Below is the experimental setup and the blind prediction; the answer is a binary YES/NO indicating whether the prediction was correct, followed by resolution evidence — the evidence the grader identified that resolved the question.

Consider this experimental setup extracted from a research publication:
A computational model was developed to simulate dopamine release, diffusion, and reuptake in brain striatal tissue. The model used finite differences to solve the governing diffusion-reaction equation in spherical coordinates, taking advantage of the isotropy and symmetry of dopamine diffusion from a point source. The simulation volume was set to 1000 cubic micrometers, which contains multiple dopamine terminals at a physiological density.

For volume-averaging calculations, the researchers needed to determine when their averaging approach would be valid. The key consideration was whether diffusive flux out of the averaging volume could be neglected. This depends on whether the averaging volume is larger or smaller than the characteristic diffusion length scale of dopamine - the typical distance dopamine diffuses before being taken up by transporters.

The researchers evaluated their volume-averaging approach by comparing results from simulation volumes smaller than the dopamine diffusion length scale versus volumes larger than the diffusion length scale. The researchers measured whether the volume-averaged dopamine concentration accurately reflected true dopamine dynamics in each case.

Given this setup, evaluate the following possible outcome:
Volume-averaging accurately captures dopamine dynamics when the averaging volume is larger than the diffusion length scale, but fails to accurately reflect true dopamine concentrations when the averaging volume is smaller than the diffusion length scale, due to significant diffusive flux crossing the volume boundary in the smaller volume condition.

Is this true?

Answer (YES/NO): YES